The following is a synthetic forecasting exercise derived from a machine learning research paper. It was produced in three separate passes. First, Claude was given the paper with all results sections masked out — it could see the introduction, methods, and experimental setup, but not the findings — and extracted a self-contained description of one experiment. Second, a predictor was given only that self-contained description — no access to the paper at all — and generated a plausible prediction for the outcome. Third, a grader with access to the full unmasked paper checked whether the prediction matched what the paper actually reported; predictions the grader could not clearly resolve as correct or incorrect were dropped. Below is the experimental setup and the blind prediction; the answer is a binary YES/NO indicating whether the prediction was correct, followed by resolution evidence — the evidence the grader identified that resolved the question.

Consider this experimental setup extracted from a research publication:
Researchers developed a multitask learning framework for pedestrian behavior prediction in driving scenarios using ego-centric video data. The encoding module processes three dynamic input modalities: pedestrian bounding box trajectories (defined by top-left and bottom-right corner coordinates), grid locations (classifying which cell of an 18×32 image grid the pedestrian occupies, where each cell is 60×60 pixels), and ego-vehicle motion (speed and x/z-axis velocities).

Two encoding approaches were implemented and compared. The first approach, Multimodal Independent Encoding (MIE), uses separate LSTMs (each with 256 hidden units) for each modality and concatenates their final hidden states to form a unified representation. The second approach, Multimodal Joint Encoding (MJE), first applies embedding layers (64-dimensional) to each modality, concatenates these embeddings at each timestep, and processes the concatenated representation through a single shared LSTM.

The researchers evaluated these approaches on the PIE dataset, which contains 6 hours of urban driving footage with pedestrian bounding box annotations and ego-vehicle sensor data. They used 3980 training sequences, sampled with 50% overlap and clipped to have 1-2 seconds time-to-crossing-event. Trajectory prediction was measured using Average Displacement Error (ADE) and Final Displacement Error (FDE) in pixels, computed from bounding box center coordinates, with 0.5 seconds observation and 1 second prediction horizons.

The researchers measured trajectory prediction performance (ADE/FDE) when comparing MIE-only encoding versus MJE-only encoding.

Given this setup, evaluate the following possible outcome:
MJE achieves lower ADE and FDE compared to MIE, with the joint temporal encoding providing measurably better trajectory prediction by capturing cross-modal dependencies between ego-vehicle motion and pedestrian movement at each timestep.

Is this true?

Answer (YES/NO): NO